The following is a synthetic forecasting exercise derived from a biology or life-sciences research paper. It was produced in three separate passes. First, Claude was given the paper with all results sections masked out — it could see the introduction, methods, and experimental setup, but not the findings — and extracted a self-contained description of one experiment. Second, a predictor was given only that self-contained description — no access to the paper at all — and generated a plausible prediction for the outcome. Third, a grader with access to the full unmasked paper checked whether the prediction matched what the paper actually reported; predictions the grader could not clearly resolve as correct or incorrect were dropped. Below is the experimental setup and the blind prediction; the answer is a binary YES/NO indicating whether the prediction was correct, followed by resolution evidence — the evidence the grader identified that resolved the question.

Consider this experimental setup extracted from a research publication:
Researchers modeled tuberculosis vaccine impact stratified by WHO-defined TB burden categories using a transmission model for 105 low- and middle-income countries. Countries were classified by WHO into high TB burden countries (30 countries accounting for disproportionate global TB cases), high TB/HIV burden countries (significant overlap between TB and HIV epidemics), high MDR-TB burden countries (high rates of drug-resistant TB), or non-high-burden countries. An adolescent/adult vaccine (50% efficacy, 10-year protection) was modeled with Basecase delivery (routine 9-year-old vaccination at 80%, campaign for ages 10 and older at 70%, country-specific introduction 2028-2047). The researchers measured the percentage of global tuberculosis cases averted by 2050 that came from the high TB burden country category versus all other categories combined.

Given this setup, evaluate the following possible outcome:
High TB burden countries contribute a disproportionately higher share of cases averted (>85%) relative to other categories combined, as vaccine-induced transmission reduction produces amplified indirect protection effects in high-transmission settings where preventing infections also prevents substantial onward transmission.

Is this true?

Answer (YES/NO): NO